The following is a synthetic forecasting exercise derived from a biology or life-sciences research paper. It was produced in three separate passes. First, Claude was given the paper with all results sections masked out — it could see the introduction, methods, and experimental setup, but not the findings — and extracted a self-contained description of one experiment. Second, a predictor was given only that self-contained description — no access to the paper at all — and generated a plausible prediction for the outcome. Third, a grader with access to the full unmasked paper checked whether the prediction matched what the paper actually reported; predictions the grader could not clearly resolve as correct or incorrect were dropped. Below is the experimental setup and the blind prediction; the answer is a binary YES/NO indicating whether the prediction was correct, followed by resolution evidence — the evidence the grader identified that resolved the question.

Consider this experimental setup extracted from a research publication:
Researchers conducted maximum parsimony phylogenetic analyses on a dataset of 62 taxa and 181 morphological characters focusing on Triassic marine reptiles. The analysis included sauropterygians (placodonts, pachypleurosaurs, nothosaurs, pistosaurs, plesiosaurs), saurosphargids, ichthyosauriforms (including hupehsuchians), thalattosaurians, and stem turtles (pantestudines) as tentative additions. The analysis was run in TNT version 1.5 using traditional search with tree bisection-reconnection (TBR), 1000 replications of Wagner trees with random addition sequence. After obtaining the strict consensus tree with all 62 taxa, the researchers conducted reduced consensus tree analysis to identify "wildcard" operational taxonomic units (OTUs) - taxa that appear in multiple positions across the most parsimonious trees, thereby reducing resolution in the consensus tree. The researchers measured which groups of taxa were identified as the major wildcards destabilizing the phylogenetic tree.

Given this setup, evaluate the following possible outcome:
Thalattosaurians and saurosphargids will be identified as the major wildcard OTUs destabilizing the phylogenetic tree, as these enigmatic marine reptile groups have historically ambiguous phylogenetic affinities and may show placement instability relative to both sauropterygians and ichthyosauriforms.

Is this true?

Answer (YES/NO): NO